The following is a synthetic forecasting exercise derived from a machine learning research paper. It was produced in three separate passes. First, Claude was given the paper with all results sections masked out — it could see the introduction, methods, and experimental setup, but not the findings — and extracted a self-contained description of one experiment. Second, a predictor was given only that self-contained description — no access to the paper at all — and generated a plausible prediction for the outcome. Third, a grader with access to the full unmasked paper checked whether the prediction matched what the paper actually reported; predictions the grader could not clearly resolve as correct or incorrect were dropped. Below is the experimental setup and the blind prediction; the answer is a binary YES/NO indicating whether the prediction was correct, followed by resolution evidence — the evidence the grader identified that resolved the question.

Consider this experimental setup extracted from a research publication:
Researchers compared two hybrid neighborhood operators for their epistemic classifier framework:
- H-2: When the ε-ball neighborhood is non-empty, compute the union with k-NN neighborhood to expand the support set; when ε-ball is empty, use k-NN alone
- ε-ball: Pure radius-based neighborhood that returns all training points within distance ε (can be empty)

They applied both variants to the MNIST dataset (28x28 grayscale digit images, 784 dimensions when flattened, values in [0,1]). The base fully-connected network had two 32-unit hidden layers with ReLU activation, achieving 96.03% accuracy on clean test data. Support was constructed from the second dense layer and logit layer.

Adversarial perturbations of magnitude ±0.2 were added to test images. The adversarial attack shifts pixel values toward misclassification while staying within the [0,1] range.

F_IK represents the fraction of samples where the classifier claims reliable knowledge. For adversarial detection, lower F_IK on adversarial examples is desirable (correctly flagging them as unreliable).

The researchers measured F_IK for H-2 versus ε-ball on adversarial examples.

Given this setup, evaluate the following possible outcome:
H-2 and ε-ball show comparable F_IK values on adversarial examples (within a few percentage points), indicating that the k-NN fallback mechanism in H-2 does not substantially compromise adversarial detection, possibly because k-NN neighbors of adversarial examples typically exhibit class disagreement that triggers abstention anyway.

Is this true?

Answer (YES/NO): YES